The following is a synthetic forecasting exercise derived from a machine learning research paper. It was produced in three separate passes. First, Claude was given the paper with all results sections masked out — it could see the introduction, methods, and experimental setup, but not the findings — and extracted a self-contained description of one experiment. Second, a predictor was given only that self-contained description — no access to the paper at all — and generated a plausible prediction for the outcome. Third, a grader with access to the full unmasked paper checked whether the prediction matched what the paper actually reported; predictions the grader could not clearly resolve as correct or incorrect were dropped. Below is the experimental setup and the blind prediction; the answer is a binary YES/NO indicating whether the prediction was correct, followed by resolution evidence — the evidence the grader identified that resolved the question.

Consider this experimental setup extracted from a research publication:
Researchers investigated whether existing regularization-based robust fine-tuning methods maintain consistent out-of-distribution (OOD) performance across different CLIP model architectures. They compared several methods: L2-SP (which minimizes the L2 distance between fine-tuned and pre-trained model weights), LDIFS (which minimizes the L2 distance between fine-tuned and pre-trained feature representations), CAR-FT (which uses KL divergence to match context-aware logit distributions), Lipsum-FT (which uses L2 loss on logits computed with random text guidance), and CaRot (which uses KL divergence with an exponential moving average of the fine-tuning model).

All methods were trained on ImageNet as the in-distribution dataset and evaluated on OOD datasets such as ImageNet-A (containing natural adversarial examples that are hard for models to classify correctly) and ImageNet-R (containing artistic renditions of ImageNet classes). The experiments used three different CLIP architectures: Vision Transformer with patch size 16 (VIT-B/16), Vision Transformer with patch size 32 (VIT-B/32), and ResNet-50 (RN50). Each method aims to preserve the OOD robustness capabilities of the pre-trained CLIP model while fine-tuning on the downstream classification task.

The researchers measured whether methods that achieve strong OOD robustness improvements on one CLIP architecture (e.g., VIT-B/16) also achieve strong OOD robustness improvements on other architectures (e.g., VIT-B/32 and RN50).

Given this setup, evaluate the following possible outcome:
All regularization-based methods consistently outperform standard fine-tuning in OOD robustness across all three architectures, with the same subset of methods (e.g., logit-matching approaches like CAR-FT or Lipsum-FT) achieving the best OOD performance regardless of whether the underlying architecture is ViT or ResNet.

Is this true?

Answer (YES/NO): NO